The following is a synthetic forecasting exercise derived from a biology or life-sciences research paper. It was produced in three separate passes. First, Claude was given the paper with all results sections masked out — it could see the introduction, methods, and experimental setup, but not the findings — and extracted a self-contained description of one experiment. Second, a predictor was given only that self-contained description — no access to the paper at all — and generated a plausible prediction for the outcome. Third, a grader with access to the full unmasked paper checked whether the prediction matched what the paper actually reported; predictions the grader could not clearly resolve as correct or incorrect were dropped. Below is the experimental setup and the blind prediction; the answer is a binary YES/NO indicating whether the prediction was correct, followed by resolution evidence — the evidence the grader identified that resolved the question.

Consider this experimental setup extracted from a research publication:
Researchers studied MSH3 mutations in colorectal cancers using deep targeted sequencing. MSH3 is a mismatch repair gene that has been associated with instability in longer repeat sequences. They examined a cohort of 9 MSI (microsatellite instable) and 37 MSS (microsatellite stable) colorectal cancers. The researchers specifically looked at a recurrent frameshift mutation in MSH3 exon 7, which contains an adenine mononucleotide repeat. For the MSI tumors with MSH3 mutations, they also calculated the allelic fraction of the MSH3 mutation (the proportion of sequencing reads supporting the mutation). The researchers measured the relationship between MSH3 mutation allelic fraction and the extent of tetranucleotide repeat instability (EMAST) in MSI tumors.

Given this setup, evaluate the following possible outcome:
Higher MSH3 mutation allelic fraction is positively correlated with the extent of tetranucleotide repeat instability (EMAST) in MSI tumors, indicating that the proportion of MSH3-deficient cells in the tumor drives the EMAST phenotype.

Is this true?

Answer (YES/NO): YES